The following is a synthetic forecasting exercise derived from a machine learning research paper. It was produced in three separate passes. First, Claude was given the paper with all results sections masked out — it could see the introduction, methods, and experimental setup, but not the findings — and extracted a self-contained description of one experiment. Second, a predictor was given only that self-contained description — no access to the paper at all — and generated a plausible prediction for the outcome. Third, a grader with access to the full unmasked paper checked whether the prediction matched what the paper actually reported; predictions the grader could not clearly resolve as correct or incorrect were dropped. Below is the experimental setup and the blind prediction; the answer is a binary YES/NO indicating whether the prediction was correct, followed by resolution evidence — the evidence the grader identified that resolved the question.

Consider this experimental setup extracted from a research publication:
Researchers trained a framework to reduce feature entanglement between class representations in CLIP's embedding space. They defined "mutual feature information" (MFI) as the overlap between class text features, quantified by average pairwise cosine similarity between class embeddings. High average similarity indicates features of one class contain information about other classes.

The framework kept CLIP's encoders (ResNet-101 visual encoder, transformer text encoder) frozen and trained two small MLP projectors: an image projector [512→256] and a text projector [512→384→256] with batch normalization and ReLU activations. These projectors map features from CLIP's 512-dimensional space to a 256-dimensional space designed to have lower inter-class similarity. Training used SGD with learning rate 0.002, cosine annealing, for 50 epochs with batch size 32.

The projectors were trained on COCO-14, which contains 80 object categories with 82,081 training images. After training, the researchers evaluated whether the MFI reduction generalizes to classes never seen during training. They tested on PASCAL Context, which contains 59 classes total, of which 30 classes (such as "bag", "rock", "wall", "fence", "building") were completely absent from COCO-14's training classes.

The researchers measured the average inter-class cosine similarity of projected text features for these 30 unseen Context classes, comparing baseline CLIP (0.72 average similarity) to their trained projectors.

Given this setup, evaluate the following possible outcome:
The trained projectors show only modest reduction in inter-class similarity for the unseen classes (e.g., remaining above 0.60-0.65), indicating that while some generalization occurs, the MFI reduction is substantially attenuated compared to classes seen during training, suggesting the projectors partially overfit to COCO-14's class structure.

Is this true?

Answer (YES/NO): NO